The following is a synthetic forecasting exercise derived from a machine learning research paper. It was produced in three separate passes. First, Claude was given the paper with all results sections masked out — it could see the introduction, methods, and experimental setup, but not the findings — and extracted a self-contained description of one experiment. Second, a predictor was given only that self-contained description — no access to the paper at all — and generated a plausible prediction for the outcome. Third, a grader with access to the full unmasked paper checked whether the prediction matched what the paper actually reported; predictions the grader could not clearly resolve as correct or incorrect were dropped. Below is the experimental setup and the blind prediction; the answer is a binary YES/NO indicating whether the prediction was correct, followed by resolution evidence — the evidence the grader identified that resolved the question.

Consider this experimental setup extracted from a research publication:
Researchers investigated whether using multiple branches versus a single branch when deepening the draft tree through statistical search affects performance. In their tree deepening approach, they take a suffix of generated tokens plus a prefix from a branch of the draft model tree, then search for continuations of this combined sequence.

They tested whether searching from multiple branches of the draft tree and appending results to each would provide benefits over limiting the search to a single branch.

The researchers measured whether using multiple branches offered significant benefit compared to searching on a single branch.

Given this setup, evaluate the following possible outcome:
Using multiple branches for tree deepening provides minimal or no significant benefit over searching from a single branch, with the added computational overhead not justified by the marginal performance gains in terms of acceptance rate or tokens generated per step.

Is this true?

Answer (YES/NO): YES